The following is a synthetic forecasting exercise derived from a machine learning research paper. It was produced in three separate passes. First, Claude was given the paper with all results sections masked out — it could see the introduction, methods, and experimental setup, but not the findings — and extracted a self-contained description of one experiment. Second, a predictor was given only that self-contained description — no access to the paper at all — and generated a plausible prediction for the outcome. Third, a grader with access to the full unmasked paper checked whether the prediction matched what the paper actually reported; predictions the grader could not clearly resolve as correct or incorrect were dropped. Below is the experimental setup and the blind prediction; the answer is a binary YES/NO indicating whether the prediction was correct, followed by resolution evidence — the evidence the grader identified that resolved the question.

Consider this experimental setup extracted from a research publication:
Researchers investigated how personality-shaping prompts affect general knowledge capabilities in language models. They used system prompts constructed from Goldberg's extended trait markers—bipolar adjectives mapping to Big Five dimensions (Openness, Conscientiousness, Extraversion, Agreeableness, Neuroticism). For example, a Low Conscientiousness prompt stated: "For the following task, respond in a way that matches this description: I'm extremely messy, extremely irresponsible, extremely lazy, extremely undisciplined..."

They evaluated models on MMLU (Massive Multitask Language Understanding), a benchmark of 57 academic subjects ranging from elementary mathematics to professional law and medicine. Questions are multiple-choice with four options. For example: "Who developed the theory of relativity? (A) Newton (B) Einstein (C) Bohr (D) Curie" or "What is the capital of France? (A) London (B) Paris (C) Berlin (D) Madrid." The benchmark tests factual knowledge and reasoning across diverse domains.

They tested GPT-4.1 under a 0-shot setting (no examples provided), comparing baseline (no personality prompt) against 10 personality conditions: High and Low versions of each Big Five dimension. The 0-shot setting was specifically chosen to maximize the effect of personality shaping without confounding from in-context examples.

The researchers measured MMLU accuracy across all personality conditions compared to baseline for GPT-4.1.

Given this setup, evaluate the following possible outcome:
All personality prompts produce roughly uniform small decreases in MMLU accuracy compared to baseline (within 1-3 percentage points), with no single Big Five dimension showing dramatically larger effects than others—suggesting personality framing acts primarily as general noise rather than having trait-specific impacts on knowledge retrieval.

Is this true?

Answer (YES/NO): NO